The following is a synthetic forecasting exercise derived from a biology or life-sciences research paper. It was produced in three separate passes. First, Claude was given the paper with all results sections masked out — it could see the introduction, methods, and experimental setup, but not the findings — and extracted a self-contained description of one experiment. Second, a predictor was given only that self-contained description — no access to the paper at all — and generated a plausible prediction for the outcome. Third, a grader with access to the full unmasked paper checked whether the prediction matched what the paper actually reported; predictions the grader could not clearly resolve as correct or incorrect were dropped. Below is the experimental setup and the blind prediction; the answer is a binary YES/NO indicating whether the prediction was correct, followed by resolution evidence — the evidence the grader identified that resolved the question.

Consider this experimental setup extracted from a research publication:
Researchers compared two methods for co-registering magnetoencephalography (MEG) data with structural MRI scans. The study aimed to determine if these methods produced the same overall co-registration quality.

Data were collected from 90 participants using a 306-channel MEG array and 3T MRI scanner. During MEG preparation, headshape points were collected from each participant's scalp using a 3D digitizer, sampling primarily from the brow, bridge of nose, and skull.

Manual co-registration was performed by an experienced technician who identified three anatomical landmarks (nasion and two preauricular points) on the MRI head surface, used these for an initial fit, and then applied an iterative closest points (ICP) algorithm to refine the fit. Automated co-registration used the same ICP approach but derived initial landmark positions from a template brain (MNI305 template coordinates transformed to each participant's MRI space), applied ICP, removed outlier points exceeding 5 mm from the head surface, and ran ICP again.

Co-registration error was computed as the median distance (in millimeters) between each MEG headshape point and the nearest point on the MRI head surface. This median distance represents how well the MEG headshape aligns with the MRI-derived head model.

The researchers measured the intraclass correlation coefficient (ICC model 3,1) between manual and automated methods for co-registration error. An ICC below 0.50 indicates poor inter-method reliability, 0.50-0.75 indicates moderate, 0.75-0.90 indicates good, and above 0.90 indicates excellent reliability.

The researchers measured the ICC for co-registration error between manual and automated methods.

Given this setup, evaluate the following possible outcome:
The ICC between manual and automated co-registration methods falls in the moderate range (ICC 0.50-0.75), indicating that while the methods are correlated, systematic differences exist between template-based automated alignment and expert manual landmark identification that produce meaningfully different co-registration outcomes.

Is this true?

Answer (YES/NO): NO